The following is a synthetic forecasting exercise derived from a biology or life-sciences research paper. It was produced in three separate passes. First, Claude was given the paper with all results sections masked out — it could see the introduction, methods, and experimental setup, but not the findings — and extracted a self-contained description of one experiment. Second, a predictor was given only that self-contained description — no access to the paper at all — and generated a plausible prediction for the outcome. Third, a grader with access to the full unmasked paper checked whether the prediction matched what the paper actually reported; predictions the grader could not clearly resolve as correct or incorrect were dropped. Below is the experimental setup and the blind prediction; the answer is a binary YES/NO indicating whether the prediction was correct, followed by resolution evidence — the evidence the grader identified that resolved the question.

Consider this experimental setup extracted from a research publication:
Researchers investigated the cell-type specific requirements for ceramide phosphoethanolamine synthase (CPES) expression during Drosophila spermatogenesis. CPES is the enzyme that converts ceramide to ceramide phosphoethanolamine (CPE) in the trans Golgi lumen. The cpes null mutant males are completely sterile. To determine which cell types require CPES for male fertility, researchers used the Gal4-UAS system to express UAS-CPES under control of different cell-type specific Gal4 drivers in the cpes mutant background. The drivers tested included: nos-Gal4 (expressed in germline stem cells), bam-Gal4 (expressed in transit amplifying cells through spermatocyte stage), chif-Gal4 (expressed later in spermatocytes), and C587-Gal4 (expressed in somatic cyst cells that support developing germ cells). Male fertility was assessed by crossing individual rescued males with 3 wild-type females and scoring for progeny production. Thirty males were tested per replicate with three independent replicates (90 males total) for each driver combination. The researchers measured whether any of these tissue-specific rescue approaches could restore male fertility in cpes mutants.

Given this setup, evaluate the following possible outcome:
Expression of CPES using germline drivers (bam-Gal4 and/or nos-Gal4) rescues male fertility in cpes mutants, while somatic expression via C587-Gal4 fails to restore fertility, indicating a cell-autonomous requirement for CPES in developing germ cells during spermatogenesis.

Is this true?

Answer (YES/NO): YES